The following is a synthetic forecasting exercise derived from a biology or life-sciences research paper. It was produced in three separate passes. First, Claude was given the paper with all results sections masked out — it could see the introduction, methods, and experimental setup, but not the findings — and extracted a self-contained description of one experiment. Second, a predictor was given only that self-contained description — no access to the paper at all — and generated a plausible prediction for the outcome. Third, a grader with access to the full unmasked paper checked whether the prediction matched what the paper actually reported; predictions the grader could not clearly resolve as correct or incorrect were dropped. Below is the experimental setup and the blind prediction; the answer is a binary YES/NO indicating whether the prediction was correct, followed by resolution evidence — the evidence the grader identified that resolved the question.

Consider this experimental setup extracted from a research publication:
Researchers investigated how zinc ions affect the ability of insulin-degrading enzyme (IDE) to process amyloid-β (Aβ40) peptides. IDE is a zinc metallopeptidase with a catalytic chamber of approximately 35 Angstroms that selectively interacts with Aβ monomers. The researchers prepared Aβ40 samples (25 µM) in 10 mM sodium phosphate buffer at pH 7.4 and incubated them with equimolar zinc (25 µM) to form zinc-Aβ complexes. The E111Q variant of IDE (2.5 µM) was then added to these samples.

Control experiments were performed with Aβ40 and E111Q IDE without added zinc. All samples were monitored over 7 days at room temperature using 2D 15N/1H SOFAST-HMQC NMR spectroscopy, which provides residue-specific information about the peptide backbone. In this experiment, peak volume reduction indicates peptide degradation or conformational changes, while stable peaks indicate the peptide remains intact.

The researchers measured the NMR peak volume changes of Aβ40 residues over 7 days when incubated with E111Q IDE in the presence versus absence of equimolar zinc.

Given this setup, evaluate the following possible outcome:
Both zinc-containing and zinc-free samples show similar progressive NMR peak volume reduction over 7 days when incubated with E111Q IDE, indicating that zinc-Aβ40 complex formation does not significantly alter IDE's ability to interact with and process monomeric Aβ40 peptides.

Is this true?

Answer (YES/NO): NO